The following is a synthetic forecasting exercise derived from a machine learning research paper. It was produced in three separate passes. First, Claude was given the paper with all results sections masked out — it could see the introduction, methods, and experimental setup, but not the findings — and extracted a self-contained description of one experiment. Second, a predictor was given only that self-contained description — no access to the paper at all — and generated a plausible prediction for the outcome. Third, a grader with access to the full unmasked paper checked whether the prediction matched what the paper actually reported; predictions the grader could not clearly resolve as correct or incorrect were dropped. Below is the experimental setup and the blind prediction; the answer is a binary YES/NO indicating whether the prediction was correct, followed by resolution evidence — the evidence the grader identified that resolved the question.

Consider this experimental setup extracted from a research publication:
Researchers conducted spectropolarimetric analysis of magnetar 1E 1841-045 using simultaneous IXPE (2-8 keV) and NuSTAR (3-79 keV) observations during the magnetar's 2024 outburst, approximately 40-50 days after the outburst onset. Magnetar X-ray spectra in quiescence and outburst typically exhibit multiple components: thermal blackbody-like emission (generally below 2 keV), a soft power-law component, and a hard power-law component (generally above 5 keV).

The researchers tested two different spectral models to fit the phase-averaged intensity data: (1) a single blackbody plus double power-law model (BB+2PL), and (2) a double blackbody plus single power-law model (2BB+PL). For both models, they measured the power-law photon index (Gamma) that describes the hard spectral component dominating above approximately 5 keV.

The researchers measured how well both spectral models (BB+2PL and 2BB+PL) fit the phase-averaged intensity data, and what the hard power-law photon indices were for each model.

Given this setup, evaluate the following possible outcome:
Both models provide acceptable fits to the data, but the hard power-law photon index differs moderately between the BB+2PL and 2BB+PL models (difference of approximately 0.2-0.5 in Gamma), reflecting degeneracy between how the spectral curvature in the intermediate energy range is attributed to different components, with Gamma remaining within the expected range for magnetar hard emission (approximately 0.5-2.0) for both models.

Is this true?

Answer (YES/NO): NO